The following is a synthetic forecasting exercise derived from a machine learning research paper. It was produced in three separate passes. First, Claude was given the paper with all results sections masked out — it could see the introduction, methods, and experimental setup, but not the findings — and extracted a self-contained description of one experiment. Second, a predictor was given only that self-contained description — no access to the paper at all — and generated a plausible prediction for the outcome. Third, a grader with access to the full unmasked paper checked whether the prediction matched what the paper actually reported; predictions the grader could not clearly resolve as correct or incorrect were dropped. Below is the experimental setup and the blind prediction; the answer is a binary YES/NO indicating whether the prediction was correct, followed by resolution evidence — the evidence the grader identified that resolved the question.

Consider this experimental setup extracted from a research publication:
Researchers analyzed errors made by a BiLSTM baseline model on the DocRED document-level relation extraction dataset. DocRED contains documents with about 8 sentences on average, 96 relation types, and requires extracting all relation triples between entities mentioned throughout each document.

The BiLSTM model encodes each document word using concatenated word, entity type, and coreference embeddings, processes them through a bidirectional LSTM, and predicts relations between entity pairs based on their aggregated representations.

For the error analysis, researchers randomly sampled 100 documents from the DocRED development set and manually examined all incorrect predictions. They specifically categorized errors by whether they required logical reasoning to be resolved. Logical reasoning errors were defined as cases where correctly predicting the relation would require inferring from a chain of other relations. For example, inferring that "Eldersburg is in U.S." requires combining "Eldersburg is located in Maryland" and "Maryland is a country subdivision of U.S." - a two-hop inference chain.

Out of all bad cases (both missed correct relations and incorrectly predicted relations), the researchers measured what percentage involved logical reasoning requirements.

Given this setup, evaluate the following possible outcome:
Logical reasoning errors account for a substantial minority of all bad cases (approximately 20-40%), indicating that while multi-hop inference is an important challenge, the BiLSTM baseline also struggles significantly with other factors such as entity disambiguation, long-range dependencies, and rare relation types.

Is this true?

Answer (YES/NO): YES